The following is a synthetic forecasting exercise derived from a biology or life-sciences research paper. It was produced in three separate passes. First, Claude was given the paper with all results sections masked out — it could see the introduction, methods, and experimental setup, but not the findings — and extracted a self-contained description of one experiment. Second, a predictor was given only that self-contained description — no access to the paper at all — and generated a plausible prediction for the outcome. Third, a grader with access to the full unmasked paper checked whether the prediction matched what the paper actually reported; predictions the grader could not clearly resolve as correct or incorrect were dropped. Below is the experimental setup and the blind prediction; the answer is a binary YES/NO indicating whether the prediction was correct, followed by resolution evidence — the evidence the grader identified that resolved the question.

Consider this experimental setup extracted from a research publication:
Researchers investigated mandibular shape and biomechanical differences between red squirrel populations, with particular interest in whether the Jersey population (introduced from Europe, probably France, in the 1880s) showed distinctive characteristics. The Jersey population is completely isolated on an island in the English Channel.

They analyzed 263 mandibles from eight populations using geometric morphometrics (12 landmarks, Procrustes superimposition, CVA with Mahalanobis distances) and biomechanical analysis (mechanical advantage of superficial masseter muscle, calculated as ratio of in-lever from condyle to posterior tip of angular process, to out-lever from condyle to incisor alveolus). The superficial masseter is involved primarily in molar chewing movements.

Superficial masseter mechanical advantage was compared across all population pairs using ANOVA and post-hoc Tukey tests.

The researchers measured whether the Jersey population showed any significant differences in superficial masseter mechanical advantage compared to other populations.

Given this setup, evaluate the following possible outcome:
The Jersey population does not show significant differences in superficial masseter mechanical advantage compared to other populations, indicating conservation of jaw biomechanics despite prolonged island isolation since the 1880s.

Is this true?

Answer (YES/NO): NO